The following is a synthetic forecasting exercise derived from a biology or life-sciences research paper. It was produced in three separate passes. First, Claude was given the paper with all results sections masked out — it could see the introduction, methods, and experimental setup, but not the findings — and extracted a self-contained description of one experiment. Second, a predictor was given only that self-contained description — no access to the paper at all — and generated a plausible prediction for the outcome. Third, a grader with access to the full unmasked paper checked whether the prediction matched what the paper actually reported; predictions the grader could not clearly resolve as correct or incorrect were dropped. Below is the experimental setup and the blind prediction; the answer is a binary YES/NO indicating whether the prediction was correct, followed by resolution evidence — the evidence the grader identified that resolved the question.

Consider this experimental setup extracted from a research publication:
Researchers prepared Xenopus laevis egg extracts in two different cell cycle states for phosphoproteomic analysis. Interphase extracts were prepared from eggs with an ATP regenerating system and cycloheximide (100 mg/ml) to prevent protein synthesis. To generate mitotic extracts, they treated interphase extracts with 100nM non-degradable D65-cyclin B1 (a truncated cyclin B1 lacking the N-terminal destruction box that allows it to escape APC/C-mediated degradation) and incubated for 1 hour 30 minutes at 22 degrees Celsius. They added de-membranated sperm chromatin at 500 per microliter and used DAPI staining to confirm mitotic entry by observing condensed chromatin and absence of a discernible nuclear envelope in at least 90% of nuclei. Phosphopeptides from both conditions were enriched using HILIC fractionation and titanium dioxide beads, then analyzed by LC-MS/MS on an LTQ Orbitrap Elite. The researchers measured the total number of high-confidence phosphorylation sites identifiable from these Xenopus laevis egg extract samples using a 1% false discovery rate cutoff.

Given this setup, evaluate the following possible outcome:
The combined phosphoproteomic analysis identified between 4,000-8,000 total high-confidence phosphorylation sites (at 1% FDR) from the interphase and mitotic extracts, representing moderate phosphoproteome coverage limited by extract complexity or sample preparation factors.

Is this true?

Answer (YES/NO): NO